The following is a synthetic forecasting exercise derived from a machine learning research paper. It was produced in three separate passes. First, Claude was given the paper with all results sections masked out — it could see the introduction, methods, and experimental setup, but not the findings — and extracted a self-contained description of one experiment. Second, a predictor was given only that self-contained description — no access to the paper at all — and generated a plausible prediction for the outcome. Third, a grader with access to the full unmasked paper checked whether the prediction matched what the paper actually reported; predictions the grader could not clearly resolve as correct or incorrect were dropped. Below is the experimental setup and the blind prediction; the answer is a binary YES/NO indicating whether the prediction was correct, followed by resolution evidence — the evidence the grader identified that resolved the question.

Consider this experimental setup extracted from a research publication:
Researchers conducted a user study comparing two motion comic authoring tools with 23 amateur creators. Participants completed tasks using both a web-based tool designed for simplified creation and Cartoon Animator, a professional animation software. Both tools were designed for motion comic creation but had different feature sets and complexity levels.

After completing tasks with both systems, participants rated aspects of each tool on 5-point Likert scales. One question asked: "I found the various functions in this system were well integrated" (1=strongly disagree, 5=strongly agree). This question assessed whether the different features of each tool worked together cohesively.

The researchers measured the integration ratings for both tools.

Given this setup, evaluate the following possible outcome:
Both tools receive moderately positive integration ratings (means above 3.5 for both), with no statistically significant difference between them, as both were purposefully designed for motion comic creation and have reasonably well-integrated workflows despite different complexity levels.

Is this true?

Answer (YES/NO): YES